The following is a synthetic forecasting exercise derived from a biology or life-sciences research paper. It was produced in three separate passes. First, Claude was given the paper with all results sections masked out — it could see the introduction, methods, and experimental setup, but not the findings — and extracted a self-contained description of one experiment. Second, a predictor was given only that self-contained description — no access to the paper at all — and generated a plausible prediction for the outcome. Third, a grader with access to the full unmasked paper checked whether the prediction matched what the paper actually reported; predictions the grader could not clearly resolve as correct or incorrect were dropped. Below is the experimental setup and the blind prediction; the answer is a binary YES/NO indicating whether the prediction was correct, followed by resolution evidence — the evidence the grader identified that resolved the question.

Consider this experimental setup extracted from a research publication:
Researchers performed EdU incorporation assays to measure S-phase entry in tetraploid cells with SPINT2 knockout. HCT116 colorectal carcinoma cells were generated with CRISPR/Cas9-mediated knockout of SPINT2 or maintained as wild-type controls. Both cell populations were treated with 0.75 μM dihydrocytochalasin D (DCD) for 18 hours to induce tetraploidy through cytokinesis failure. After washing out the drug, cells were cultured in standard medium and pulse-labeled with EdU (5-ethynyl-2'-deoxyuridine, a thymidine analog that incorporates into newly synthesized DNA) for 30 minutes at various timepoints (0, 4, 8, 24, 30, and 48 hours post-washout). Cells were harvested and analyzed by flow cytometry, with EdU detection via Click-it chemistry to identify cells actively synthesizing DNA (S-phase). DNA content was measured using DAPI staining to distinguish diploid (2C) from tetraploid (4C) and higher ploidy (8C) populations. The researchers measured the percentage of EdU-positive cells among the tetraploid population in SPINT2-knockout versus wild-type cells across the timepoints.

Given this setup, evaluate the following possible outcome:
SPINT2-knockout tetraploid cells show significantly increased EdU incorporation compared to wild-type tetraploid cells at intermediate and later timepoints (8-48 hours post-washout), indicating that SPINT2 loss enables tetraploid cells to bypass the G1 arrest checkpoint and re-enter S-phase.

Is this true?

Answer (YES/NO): YES